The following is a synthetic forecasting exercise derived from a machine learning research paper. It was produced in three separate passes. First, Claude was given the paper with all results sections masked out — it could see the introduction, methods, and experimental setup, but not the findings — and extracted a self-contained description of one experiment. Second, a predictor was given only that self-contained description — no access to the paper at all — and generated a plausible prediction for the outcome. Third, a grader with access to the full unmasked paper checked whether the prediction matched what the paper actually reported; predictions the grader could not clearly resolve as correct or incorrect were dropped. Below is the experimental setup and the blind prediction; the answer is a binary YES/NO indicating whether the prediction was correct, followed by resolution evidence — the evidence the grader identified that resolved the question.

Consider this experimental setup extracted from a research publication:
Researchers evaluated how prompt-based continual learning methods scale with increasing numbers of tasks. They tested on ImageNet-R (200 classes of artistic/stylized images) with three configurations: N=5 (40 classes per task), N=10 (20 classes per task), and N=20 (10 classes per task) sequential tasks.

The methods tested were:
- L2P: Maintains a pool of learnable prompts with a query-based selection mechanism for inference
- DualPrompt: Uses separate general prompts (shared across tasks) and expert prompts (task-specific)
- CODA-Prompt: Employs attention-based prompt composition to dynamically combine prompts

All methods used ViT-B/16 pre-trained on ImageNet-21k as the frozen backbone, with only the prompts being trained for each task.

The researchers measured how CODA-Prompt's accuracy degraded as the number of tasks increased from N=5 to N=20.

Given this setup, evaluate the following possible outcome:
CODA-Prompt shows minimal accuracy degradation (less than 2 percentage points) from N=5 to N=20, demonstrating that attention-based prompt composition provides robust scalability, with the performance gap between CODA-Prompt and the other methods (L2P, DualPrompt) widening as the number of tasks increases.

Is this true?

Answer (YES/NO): NO